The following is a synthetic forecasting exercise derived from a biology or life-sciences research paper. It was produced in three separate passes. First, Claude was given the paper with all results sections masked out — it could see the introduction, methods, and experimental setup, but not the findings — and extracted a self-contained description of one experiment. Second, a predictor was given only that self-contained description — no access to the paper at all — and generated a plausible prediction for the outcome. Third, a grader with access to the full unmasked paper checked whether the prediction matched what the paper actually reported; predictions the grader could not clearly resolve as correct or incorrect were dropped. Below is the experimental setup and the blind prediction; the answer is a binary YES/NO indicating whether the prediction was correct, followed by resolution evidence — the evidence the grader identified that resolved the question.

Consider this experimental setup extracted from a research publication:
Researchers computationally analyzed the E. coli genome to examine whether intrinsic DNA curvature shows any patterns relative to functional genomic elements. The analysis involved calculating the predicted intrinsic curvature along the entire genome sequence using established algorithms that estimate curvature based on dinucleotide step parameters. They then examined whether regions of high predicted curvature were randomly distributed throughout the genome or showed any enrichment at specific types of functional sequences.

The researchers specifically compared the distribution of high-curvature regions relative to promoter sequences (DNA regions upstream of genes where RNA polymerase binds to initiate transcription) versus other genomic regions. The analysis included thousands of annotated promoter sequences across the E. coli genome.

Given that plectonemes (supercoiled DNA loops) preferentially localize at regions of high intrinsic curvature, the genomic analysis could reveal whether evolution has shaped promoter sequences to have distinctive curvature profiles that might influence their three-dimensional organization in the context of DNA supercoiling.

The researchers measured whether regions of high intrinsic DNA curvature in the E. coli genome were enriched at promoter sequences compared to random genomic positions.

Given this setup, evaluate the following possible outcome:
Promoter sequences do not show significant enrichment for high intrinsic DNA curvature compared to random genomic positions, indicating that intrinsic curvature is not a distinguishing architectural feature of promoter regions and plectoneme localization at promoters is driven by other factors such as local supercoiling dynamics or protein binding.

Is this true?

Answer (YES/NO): NO